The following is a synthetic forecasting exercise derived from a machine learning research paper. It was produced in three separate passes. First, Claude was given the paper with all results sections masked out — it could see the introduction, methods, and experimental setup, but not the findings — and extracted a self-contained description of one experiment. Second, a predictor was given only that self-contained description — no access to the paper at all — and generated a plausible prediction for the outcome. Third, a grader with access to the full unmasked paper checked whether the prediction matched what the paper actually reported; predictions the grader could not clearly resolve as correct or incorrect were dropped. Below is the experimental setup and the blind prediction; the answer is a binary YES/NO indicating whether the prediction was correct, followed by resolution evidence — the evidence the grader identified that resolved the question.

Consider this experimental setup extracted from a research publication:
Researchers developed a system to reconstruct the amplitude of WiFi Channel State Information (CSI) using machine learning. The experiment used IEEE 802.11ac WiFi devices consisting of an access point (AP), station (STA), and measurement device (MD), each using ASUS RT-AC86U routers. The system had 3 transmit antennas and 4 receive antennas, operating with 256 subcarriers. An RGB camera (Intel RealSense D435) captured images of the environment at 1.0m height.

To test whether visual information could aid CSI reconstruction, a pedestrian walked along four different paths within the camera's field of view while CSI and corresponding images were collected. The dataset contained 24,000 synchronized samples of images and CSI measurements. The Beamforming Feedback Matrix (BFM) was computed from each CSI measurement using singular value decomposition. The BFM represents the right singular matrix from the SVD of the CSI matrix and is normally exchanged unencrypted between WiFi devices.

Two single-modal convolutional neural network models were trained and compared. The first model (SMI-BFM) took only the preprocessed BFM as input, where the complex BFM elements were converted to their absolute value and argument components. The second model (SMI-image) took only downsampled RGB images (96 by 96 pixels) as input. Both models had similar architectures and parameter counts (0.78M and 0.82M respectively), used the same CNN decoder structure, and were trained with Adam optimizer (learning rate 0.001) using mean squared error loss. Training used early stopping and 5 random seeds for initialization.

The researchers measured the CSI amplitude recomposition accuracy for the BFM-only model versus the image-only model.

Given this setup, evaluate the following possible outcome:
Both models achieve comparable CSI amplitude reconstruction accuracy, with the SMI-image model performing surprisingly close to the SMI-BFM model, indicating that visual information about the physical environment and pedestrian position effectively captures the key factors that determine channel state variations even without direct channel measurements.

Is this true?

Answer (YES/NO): NO